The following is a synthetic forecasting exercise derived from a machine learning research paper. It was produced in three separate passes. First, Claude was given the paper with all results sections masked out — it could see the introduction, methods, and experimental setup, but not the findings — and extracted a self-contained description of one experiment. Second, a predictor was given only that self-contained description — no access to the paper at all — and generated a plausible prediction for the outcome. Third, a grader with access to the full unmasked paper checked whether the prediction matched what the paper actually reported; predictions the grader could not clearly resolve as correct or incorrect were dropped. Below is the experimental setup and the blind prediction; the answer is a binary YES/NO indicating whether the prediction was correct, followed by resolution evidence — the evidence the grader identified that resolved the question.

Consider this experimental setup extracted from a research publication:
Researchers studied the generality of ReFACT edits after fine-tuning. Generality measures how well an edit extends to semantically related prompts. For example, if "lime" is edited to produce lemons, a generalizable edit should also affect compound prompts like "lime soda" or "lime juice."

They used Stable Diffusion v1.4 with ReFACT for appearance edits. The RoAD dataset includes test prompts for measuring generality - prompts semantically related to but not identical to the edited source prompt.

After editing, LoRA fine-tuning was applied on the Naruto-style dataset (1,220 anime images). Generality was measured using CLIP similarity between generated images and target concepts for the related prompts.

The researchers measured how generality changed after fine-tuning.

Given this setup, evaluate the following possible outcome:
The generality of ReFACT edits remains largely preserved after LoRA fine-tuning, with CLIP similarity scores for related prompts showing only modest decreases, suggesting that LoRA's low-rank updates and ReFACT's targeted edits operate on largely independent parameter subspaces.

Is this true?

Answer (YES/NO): NO